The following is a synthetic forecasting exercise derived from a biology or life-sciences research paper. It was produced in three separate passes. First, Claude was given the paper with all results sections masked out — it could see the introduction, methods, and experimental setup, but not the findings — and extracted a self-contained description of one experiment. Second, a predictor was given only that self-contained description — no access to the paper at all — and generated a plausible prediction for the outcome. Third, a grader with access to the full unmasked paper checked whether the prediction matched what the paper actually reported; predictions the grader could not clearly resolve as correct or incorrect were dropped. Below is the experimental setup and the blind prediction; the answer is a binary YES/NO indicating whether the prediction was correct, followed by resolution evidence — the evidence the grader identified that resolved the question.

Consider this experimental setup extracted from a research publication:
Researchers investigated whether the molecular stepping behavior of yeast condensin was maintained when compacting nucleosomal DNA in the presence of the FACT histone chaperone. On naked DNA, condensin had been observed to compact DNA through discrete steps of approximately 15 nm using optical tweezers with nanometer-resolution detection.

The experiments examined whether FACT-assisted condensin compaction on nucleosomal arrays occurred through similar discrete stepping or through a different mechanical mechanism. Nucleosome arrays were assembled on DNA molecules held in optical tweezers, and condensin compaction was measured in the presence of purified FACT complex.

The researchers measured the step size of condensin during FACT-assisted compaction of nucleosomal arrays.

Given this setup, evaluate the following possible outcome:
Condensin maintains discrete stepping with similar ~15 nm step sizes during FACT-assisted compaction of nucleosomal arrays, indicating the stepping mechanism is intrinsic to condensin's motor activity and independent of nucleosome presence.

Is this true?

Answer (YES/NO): YES